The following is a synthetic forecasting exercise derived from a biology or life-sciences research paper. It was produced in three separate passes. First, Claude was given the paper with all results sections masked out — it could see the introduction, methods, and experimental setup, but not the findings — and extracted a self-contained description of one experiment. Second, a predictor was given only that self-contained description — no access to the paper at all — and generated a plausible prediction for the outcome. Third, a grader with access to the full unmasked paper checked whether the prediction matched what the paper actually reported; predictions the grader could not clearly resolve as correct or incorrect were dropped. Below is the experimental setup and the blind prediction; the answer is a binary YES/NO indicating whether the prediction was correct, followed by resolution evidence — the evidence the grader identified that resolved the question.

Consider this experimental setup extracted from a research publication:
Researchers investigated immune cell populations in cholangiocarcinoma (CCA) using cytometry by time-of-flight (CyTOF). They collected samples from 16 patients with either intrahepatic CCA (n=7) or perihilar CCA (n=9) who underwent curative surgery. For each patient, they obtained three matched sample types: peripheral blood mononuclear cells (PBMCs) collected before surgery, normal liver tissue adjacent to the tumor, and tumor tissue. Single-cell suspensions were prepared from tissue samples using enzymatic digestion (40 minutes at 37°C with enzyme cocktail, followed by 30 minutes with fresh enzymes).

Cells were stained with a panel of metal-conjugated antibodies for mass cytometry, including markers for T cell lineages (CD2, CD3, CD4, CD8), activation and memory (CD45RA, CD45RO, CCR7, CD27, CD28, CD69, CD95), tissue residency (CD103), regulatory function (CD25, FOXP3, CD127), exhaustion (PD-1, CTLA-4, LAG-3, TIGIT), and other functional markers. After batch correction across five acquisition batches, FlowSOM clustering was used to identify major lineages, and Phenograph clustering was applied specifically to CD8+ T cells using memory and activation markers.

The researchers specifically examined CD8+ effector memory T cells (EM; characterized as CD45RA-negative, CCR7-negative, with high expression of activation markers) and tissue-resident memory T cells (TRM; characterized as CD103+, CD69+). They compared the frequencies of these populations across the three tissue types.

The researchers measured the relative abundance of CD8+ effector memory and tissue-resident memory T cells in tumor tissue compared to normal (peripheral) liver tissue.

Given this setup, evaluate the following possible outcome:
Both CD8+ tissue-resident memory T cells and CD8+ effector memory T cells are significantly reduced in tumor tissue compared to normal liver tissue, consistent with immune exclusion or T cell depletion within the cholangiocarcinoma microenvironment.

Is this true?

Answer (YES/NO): NO